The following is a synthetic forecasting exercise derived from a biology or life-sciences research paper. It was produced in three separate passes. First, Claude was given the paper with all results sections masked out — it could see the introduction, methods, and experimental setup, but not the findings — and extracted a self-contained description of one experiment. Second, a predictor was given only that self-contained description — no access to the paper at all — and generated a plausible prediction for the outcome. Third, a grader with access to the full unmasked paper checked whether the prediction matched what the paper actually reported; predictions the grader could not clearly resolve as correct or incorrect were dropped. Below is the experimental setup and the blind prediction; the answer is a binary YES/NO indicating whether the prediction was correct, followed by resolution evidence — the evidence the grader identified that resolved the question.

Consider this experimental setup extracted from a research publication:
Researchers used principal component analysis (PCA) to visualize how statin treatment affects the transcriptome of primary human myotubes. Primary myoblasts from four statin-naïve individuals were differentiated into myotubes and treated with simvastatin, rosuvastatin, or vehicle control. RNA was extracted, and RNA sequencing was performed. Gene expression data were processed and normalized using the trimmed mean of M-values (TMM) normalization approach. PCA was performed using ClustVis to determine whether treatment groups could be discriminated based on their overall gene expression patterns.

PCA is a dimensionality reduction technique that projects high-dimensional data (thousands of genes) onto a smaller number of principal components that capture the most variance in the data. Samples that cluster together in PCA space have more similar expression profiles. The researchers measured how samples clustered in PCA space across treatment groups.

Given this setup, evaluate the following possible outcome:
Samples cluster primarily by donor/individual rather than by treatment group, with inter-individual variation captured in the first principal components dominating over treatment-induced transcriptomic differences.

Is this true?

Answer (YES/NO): NO